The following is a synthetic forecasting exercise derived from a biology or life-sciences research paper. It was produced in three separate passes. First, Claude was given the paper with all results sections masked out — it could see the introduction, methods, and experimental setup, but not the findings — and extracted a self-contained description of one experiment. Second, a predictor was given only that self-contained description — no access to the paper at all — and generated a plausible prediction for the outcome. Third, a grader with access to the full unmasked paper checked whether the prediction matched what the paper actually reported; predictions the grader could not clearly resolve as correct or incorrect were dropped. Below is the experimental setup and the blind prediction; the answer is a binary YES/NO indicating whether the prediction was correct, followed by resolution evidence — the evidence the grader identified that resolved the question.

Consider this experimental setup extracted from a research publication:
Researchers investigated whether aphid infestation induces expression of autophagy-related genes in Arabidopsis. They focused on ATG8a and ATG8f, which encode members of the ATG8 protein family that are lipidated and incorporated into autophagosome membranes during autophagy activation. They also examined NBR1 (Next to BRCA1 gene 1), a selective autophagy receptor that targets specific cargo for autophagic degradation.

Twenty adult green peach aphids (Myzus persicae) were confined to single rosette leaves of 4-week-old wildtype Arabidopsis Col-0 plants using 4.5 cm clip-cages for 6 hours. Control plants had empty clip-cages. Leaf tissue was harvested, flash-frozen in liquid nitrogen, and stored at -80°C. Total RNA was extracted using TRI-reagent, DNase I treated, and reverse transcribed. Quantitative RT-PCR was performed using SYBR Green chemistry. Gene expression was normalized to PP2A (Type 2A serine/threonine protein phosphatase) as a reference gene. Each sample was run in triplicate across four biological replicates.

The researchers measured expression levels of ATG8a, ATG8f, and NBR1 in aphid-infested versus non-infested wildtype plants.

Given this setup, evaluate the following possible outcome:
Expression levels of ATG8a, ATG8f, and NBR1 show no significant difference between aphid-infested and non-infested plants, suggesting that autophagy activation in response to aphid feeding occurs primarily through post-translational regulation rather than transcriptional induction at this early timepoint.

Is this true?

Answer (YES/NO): NO